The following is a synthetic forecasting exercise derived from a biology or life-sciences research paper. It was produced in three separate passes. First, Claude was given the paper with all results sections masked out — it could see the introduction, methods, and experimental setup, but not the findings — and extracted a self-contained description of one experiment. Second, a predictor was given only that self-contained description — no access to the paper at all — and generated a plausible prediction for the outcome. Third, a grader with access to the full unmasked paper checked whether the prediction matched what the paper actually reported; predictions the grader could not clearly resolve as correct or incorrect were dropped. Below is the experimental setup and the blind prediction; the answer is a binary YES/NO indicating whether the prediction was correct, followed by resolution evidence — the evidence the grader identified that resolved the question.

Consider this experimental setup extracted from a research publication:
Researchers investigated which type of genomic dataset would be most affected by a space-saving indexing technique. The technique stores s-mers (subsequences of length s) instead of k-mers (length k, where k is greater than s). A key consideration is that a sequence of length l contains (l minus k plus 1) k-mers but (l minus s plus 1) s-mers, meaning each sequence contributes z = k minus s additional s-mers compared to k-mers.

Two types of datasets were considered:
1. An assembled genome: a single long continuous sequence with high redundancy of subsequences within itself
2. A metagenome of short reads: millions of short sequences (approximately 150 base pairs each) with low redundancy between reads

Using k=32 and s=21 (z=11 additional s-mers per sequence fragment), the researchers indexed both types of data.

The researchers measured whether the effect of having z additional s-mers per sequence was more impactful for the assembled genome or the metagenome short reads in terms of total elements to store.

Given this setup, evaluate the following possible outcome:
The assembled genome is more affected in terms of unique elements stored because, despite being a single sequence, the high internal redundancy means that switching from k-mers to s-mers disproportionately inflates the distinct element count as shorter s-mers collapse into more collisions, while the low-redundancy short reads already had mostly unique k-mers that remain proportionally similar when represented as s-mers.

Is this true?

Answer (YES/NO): NO